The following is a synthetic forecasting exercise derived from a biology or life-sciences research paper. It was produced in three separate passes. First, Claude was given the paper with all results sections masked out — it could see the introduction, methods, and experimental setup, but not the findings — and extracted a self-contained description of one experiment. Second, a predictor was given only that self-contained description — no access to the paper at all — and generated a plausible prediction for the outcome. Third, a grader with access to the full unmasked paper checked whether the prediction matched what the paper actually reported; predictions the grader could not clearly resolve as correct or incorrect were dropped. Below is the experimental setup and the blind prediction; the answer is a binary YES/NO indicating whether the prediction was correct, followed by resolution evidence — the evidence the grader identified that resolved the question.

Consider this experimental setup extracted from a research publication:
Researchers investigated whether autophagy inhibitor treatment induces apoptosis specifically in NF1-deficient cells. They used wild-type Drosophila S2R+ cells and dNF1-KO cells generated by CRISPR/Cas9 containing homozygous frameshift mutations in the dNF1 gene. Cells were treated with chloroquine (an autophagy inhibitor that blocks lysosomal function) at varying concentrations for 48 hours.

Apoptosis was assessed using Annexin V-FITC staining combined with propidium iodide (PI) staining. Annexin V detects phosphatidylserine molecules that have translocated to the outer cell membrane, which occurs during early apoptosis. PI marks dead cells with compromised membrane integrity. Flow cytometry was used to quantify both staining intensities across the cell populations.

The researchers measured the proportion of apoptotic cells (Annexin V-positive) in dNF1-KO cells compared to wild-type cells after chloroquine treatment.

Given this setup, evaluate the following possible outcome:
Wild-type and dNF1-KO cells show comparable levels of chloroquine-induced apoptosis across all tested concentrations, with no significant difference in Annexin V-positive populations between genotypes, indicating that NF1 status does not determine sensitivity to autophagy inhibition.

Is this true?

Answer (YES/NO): NO